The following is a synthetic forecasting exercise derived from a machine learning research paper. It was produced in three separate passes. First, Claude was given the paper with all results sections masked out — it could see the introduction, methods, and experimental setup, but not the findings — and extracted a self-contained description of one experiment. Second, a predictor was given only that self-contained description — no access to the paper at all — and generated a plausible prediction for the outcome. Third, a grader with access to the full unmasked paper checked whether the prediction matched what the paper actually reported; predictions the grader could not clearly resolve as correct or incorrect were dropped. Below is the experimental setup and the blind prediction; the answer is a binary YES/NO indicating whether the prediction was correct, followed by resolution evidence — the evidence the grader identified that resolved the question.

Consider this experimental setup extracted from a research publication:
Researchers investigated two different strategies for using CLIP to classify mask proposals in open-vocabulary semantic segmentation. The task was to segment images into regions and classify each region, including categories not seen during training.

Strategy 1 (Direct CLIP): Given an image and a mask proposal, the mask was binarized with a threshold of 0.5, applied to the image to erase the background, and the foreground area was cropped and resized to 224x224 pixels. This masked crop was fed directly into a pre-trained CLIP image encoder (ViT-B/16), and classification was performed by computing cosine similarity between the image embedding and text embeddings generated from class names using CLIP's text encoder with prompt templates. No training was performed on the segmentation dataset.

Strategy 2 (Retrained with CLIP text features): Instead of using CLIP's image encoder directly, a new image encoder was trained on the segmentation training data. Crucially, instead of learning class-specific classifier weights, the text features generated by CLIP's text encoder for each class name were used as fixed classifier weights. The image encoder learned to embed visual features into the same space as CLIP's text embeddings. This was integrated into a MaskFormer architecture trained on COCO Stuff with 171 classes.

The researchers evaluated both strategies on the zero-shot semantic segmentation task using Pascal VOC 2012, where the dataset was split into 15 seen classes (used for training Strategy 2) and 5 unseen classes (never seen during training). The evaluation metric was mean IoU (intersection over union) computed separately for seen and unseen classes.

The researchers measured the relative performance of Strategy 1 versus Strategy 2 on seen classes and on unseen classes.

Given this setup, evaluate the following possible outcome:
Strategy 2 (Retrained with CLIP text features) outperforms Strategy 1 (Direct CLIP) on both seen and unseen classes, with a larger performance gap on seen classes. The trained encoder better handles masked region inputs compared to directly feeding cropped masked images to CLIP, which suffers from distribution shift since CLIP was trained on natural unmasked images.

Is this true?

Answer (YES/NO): NO